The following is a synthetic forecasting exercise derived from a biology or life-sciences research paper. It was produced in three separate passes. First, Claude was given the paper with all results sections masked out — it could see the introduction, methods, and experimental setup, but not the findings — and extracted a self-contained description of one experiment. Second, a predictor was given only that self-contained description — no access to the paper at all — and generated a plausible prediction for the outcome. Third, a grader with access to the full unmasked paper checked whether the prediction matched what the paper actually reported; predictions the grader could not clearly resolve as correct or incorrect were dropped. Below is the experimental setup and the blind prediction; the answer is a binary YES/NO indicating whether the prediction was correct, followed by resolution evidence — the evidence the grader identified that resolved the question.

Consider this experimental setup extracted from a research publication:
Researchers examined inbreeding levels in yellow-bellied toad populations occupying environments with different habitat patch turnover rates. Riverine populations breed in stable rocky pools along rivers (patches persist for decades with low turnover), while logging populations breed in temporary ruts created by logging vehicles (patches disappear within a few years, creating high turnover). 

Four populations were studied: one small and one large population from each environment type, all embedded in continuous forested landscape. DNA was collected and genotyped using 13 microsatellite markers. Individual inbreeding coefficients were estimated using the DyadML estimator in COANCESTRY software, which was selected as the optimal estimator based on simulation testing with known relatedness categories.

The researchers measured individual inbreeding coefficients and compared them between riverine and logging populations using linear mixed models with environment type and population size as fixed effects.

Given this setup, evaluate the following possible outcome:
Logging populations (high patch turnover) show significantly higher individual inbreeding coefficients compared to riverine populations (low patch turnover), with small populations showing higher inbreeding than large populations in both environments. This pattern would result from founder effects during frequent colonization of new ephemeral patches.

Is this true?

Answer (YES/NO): NO